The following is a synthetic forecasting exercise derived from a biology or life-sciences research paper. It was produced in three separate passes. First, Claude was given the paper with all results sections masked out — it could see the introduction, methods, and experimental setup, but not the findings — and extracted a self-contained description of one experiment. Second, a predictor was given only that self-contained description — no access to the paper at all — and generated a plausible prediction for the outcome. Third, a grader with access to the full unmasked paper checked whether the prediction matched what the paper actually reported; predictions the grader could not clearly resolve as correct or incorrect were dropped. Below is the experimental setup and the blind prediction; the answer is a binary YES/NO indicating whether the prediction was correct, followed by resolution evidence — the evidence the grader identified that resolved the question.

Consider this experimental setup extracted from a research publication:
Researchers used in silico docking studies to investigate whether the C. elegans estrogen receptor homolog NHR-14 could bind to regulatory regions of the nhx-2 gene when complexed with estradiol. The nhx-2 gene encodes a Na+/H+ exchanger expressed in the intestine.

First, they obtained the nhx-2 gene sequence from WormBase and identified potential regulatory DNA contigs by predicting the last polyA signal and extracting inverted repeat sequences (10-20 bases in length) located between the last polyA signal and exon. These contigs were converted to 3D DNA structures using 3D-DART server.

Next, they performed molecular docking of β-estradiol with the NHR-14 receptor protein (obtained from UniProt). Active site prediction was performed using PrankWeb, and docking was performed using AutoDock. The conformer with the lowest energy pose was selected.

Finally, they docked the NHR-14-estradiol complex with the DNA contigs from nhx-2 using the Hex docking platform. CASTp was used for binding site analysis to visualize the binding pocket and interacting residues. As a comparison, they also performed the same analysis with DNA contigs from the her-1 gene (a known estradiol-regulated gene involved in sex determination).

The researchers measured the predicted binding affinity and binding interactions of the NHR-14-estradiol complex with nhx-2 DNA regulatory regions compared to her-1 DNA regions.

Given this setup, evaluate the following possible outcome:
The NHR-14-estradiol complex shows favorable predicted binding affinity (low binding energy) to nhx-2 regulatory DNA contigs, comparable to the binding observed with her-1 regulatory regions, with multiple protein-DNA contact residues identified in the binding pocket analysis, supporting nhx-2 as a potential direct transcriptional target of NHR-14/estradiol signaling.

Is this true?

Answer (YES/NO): YES